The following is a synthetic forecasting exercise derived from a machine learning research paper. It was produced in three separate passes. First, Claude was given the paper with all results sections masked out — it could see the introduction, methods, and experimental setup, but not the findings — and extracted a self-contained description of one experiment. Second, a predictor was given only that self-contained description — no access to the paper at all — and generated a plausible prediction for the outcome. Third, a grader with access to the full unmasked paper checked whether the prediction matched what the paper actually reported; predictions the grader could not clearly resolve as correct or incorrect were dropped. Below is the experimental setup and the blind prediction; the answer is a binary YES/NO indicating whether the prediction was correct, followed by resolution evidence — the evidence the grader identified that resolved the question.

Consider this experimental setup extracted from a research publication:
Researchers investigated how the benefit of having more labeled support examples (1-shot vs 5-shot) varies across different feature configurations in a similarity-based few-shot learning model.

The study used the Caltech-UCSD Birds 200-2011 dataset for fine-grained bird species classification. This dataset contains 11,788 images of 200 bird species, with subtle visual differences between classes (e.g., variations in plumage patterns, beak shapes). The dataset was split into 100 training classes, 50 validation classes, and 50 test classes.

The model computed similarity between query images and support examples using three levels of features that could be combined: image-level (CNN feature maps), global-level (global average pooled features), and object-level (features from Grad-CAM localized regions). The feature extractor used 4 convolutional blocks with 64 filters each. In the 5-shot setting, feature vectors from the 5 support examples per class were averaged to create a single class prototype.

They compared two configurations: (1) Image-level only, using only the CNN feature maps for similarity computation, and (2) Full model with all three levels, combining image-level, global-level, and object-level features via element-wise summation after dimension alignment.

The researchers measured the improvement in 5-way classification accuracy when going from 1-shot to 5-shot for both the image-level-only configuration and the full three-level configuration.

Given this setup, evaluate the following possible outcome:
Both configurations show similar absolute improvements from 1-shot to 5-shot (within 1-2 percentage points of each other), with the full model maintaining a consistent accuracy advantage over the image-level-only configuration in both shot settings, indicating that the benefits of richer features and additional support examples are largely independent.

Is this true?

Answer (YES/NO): NO